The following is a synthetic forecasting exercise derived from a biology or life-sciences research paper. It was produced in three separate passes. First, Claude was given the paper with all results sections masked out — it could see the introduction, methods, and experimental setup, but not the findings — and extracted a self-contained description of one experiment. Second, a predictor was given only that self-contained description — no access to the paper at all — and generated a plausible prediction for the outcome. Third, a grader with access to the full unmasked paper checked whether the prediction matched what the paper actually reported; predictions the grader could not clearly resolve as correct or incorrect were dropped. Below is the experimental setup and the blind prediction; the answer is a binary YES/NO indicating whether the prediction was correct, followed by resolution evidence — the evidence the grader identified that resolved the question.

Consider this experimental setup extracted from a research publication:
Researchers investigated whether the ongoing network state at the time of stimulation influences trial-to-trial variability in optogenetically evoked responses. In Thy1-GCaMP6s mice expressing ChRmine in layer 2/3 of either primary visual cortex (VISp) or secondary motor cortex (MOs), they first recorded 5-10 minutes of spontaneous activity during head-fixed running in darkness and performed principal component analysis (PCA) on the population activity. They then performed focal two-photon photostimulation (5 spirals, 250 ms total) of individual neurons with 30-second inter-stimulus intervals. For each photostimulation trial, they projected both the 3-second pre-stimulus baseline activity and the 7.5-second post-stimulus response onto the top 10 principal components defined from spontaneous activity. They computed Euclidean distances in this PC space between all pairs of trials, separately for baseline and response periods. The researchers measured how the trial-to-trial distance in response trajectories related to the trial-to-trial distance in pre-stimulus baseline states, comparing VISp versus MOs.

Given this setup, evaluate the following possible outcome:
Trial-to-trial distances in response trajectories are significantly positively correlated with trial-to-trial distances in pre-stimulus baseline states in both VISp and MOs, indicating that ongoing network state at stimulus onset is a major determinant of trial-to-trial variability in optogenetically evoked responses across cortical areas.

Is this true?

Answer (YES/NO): YES